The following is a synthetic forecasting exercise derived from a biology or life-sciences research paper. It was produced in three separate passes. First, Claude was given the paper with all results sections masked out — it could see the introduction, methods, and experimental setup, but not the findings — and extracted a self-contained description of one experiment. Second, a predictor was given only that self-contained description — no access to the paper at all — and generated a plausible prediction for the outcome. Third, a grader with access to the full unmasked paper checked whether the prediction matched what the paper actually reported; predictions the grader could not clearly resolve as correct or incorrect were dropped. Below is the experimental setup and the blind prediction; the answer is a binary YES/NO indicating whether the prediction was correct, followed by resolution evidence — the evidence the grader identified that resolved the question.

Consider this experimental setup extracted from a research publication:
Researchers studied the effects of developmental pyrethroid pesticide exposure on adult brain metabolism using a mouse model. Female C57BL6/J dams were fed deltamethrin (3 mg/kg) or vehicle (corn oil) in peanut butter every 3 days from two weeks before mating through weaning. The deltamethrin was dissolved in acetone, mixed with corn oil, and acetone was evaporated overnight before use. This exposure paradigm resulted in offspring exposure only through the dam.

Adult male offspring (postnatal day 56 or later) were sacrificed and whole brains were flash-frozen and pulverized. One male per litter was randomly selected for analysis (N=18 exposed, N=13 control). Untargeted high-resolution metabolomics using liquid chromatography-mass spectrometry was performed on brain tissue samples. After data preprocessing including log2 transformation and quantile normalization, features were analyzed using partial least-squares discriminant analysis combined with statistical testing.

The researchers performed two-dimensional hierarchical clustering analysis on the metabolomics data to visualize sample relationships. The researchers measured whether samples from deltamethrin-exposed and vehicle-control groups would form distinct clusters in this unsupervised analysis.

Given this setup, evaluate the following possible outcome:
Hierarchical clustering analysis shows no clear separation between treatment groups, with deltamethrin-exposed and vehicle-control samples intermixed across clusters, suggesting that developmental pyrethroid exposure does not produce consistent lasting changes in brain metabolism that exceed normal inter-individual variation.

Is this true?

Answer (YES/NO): NO